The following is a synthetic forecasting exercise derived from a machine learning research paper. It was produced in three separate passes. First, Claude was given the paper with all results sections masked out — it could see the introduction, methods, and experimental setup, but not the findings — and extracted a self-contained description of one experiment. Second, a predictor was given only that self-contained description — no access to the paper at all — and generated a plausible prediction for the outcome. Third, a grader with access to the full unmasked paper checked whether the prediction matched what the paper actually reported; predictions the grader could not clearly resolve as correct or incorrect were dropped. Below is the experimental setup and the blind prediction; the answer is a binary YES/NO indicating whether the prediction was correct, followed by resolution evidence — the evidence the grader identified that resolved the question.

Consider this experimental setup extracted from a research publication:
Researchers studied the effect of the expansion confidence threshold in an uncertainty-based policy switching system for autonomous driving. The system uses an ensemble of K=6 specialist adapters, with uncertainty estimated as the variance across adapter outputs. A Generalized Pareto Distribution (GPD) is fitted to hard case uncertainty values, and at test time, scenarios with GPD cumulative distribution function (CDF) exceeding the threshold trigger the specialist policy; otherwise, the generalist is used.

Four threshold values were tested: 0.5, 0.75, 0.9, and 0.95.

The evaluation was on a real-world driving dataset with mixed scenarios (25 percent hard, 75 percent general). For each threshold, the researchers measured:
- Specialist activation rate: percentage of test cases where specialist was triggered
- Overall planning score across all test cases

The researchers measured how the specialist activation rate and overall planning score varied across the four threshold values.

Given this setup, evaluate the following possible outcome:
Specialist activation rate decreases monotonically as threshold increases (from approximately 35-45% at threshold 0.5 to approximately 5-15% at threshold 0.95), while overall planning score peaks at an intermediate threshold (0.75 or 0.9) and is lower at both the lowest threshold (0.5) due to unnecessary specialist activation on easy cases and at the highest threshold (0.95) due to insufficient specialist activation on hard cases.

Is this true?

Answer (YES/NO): NO